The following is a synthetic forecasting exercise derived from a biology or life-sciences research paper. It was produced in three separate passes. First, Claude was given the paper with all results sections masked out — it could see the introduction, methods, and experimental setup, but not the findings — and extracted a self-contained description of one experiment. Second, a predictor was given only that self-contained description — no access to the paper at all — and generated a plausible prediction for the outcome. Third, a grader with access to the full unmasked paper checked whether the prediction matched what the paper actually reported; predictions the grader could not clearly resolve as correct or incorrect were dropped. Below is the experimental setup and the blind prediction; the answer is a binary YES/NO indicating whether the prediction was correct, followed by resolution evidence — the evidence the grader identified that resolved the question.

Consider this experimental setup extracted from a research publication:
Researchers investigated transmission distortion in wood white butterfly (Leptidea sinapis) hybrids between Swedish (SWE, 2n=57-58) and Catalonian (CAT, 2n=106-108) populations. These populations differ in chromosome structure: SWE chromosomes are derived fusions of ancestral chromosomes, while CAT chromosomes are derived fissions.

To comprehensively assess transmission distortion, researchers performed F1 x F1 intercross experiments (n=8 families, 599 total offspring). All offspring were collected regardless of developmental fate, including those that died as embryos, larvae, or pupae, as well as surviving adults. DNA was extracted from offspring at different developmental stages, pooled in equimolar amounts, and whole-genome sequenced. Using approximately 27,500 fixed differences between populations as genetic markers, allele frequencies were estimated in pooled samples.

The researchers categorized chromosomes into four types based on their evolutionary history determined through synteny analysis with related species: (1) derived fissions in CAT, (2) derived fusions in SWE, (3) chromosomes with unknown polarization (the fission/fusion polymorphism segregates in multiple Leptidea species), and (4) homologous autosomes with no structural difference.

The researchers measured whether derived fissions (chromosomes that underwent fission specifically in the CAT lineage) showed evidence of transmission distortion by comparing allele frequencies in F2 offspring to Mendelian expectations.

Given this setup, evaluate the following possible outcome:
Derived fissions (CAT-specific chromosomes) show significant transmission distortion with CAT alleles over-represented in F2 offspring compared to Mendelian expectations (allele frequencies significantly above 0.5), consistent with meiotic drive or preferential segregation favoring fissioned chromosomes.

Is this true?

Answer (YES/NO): NO